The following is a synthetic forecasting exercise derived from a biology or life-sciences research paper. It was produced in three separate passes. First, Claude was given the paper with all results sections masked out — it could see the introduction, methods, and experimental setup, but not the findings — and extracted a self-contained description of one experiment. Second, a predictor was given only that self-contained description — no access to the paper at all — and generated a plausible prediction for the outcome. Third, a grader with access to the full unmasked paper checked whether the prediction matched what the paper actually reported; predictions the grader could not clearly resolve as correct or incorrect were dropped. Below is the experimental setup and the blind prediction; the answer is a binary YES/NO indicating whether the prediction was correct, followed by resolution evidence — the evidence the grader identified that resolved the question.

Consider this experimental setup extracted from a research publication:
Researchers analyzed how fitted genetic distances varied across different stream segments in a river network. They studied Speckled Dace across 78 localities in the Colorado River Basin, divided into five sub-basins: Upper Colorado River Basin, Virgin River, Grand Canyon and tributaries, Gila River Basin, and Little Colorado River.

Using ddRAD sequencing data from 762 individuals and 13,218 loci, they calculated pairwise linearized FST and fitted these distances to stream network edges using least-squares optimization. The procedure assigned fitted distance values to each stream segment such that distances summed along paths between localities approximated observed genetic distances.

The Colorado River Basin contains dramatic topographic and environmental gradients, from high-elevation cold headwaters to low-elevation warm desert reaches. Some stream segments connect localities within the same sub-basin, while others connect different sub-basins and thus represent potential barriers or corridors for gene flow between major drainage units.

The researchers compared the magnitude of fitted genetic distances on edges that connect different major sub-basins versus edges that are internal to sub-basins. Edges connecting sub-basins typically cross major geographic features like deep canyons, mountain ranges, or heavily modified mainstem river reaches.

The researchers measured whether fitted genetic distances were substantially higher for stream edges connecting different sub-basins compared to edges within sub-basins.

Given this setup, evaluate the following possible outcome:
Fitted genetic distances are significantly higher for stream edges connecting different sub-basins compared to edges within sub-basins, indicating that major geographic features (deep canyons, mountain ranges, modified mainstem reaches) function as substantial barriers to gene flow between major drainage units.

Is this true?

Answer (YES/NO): NO